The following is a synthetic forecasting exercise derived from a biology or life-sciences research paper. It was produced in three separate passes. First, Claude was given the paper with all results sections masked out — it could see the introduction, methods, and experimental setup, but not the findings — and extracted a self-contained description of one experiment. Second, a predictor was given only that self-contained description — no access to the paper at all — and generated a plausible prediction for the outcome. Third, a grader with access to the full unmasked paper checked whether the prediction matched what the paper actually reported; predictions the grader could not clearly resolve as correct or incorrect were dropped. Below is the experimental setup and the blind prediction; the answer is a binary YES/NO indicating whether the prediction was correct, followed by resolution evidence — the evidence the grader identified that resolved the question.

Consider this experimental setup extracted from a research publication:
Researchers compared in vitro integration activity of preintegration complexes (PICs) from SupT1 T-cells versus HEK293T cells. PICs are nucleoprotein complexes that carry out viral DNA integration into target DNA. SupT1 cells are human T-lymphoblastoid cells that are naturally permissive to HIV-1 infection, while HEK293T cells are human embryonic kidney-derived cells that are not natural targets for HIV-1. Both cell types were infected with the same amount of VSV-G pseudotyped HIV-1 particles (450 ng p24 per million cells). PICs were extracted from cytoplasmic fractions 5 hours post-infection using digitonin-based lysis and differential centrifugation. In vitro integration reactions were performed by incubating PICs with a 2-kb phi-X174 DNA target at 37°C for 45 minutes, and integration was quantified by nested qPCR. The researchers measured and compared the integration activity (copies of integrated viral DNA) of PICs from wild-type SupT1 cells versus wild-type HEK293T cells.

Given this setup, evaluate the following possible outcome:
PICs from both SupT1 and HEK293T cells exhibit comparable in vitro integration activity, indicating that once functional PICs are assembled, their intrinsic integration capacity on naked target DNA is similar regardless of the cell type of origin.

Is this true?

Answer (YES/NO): NO